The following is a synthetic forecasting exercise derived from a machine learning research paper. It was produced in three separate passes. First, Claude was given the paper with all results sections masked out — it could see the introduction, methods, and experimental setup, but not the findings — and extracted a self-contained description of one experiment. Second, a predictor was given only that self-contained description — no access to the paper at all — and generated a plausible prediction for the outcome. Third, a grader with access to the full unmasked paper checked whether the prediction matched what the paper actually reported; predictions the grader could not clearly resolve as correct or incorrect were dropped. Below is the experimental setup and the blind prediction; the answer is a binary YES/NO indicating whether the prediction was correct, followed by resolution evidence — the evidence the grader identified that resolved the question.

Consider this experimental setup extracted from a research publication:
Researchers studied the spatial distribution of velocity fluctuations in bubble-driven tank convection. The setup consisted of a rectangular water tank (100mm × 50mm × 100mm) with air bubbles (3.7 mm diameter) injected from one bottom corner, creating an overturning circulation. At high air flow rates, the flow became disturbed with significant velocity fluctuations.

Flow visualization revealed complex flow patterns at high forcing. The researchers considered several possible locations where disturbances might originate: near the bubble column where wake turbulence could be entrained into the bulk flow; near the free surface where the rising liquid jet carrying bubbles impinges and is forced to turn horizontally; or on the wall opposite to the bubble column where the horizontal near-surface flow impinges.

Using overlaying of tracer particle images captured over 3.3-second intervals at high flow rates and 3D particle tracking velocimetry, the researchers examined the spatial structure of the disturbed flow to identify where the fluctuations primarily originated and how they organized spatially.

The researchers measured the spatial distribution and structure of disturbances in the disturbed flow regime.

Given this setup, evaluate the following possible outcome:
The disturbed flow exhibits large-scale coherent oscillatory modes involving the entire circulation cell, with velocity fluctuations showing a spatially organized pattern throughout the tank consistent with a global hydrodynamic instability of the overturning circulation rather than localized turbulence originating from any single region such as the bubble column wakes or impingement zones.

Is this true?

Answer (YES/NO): NO